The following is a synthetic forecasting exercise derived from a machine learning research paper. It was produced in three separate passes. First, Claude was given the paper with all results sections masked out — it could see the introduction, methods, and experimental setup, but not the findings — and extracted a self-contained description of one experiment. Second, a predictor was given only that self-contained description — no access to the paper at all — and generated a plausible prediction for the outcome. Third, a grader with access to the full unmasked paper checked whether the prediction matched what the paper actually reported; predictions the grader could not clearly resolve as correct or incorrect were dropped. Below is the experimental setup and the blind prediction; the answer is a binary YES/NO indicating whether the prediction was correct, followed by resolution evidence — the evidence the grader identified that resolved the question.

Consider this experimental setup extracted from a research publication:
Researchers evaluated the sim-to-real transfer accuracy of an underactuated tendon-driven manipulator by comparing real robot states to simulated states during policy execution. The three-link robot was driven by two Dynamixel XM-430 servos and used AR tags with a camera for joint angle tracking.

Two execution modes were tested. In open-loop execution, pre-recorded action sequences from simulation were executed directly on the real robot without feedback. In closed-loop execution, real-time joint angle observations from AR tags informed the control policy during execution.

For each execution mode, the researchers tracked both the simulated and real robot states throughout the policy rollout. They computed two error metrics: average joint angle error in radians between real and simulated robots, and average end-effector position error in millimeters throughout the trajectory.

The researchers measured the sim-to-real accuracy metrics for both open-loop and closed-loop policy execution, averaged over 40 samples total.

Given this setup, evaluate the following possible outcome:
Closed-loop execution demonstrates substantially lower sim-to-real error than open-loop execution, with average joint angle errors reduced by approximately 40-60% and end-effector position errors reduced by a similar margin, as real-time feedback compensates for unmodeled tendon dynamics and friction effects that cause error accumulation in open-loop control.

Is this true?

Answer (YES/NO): NO